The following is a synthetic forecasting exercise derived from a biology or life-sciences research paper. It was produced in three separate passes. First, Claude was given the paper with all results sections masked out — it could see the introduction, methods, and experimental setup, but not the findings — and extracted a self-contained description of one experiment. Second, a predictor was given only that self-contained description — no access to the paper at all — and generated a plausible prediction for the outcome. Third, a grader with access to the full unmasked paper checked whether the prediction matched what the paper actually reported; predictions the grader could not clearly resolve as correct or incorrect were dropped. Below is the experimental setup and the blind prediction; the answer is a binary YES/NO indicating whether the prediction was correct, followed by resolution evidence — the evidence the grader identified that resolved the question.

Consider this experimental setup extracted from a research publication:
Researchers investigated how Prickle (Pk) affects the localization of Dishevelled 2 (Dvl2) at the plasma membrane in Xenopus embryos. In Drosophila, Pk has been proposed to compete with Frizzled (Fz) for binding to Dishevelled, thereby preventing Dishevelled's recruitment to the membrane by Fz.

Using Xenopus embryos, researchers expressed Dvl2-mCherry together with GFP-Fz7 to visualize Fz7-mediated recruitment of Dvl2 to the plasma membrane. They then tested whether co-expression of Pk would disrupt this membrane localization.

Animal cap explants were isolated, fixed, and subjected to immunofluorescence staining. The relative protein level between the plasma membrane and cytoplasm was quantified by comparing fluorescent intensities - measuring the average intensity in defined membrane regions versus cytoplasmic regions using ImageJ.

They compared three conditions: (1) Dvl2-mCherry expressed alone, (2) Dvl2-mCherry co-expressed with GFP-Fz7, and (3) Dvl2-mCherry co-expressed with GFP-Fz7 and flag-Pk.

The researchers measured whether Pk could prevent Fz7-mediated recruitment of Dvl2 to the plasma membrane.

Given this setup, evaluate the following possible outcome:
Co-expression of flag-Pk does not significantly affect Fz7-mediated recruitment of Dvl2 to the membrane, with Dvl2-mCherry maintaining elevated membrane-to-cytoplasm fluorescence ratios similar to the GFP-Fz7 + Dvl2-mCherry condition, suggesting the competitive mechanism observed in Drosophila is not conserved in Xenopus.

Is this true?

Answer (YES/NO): YES